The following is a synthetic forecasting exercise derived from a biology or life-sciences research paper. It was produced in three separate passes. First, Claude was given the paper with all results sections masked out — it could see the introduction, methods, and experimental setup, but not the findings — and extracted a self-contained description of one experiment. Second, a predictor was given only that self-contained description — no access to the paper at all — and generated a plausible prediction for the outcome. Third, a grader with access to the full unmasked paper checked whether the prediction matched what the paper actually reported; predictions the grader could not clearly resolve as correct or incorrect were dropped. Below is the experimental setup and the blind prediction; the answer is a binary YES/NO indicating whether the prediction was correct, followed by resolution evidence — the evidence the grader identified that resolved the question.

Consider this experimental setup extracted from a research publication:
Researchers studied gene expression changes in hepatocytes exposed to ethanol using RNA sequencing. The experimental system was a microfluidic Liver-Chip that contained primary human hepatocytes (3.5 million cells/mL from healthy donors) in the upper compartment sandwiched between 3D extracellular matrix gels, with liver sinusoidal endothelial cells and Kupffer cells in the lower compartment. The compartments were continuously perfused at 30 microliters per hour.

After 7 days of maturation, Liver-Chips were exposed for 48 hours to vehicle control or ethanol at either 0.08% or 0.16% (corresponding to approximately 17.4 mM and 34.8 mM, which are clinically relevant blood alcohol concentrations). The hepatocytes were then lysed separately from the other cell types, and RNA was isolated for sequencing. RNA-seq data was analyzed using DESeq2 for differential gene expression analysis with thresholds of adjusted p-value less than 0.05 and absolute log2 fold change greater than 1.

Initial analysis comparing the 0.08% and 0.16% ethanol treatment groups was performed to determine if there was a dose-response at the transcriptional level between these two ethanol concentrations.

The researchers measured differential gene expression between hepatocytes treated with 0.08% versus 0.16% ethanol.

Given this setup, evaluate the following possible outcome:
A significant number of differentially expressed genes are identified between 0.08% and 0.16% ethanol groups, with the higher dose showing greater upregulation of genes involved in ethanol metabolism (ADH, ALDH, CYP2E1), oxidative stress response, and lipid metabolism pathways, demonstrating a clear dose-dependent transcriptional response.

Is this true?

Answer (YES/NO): NO